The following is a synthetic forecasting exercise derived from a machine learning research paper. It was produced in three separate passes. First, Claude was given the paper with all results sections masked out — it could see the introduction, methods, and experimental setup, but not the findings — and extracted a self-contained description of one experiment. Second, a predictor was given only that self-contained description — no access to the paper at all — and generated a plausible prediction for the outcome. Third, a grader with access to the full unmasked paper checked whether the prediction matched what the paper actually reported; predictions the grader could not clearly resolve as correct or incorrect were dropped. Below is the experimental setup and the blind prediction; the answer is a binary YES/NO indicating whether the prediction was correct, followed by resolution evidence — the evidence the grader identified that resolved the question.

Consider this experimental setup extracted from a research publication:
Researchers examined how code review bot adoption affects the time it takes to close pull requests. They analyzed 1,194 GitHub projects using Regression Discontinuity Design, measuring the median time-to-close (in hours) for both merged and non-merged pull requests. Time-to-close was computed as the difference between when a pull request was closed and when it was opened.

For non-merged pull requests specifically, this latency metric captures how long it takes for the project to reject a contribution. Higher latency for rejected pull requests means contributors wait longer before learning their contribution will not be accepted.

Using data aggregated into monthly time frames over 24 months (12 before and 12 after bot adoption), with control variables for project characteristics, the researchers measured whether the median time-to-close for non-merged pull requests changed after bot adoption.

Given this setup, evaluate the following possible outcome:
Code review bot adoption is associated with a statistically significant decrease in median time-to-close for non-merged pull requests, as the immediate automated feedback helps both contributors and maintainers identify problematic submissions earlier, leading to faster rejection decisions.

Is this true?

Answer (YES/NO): YES